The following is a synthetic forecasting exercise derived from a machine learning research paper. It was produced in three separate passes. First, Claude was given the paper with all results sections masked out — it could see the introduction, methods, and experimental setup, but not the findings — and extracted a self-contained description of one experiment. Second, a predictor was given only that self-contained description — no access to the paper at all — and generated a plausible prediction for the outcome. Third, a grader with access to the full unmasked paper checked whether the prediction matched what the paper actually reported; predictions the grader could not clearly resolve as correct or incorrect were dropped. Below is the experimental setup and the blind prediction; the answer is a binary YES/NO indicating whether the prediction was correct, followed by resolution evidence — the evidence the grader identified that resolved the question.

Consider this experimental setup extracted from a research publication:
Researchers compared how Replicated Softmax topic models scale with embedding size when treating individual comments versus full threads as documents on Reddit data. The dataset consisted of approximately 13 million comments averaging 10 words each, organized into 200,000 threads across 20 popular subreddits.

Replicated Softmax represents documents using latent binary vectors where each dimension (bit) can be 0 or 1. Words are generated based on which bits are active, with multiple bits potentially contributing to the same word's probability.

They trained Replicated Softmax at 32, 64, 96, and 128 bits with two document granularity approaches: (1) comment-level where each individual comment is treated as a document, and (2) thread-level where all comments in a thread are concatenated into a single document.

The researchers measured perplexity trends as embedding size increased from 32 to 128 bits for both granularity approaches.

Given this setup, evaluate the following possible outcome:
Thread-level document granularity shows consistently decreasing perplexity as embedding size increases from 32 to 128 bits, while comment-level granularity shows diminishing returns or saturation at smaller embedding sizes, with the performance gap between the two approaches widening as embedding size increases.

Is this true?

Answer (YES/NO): NO